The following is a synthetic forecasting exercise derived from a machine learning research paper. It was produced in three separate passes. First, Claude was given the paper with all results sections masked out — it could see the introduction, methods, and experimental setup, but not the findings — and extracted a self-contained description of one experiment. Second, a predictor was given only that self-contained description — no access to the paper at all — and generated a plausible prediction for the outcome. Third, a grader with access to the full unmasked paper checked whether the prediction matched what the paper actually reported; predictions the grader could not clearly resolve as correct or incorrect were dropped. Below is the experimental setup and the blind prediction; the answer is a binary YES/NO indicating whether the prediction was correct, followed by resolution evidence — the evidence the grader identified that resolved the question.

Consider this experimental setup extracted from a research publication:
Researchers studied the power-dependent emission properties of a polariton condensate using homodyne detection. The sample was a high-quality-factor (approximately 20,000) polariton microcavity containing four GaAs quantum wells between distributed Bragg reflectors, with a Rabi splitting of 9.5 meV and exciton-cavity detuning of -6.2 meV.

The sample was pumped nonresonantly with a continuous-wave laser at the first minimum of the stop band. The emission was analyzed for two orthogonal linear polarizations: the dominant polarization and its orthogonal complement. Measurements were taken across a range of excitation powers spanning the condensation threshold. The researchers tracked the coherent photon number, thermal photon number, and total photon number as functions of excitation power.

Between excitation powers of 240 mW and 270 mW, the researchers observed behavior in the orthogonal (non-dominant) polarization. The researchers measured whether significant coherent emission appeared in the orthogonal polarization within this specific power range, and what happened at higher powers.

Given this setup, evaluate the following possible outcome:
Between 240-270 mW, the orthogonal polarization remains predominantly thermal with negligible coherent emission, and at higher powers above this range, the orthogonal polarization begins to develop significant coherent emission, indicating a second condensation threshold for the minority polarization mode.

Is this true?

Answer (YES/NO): NO